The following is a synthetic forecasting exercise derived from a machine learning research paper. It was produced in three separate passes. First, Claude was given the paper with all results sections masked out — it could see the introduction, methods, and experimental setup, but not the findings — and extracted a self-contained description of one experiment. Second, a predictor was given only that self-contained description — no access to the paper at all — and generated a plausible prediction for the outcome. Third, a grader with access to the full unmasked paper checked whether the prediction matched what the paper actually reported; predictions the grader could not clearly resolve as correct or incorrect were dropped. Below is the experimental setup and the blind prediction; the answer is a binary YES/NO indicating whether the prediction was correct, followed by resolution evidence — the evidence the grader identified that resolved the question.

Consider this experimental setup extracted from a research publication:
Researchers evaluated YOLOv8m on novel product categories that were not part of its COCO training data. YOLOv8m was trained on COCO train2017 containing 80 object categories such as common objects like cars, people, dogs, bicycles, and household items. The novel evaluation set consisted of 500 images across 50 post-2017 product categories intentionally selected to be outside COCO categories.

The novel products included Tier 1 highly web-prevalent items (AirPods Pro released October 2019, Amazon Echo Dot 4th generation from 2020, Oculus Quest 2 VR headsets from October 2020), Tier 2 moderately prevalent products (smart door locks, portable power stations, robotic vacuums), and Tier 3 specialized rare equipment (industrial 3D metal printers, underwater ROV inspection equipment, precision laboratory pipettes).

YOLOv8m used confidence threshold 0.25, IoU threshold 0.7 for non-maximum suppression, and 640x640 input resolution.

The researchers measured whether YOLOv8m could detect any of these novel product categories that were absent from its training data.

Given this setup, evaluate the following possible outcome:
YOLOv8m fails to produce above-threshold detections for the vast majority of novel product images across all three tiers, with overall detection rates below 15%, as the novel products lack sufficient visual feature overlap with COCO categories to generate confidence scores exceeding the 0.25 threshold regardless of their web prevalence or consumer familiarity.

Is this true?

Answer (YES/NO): NO